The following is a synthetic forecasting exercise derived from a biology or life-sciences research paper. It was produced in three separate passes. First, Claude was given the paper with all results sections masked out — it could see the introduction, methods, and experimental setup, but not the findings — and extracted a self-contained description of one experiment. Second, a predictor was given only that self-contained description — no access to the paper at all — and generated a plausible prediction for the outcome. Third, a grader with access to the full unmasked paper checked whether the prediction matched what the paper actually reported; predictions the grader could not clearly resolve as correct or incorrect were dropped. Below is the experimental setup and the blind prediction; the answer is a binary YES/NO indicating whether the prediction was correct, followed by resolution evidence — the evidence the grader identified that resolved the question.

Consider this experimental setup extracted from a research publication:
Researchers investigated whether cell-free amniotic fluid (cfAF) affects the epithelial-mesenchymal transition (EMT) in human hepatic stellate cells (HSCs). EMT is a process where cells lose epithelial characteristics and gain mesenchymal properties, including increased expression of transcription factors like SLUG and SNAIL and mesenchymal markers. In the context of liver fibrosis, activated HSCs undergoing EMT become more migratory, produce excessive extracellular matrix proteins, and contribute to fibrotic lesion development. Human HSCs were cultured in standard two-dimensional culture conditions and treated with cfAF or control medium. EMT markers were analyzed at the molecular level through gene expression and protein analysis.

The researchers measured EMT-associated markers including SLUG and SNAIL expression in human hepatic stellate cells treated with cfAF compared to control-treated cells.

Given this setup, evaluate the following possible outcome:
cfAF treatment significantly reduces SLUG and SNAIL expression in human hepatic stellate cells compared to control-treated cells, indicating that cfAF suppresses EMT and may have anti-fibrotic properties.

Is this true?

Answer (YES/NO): YES